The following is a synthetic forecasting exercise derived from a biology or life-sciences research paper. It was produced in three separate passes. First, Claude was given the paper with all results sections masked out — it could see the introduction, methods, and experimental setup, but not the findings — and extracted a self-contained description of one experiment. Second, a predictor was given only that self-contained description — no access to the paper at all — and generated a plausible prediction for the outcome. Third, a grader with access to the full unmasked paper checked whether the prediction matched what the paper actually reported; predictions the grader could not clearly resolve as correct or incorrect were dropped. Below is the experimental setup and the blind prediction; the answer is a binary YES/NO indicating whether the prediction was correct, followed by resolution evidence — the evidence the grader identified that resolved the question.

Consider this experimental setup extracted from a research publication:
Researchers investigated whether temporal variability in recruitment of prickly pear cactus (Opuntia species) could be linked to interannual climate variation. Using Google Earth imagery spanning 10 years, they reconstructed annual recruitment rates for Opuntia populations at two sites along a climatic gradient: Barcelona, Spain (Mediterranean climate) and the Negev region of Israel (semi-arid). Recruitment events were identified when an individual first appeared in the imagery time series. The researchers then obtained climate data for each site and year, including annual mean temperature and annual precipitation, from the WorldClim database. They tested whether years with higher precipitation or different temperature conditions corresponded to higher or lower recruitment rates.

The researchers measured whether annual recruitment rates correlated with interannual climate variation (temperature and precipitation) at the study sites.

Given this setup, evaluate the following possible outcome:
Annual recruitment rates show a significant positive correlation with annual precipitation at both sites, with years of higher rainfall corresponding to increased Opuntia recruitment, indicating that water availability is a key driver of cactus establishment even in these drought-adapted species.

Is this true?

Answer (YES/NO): NO